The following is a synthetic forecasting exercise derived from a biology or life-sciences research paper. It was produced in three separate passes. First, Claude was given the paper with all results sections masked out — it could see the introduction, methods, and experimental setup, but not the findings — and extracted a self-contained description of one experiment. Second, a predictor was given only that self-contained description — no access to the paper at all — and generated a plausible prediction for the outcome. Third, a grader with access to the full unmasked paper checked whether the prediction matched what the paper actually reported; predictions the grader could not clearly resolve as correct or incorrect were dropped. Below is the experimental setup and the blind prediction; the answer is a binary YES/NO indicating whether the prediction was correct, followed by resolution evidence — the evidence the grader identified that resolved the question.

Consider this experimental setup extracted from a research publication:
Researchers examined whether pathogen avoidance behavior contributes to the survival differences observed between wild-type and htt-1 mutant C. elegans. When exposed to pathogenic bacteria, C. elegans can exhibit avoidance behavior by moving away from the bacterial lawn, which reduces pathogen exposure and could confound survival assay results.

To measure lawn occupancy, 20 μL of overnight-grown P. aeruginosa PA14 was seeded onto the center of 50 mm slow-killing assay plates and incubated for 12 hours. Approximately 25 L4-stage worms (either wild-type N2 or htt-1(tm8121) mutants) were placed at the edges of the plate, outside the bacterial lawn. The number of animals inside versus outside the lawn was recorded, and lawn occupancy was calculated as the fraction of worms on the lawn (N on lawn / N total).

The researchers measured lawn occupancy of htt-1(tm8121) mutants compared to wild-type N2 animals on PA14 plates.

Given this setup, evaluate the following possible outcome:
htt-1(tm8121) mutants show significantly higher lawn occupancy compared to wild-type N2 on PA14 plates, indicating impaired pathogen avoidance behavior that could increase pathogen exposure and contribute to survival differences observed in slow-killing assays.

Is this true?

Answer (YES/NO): NO